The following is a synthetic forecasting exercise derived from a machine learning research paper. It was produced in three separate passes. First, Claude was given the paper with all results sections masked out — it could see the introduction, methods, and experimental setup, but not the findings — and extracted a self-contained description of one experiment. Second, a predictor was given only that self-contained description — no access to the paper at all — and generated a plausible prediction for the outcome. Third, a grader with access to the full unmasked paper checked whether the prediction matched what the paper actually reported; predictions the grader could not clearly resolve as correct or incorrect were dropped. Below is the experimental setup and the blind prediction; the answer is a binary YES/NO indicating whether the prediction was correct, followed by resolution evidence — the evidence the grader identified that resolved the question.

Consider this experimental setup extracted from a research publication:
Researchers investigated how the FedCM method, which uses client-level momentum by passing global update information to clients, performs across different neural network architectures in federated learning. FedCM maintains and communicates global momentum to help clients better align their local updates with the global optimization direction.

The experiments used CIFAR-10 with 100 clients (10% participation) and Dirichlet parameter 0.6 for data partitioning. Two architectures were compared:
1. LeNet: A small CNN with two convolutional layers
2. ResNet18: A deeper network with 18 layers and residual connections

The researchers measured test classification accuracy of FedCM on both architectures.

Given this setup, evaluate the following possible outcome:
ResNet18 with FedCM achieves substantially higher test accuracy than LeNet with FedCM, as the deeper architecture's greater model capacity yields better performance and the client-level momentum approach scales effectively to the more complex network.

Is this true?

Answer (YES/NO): YES